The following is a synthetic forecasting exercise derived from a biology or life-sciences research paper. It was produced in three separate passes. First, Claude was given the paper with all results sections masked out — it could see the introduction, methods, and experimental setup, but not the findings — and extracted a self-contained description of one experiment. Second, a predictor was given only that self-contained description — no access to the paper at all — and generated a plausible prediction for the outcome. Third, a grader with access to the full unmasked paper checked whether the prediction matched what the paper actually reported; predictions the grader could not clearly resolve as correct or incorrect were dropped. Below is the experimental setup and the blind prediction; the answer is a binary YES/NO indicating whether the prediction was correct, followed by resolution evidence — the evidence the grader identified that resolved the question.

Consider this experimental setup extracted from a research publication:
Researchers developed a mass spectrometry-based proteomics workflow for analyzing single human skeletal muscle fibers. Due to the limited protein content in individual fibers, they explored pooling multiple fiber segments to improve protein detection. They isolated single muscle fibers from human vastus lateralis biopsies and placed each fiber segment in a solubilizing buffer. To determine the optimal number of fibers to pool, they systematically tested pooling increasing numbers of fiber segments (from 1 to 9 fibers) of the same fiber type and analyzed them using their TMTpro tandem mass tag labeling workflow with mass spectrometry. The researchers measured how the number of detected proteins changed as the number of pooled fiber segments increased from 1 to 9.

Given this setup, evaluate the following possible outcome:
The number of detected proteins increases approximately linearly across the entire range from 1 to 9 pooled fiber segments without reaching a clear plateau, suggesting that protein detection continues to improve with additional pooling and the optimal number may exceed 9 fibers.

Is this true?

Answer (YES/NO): NO